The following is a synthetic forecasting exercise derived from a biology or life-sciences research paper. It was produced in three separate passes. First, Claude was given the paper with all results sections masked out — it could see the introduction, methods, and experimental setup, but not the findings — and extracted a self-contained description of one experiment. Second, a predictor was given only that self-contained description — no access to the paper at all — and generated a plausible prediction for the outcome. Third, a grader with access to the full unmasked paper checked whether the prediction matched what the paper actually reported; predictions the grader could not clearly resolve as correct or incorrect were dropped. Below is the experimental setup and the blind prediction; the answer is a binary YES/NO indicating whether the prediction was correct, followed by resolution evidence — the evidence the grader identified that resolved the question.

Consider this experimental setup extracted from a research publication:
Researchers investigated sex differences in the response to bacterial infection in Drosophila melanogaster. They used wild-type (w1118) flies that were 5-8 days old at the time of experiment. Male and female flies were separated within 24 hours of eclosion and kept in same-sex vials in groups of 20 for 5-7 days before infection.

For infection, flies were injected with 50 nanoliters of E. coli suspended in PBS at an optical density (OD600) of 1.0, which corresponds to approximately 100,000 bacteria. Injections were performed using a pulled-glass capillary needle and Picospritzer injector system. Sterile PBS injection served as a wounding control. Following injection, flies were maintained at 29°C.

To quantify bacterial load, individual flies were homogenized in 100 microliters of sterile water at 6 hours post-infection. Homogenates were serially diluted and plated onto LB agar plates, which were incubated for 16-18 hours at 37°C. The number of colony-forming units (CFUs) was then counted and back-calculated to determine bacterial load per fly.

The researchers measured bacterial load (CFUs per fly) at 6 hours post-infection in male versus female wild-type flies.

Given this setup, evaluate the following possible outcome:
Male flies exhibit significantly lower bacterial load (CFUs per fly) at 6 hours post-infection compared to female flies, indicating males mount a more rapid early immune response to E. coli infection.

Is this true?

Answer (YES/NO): YES